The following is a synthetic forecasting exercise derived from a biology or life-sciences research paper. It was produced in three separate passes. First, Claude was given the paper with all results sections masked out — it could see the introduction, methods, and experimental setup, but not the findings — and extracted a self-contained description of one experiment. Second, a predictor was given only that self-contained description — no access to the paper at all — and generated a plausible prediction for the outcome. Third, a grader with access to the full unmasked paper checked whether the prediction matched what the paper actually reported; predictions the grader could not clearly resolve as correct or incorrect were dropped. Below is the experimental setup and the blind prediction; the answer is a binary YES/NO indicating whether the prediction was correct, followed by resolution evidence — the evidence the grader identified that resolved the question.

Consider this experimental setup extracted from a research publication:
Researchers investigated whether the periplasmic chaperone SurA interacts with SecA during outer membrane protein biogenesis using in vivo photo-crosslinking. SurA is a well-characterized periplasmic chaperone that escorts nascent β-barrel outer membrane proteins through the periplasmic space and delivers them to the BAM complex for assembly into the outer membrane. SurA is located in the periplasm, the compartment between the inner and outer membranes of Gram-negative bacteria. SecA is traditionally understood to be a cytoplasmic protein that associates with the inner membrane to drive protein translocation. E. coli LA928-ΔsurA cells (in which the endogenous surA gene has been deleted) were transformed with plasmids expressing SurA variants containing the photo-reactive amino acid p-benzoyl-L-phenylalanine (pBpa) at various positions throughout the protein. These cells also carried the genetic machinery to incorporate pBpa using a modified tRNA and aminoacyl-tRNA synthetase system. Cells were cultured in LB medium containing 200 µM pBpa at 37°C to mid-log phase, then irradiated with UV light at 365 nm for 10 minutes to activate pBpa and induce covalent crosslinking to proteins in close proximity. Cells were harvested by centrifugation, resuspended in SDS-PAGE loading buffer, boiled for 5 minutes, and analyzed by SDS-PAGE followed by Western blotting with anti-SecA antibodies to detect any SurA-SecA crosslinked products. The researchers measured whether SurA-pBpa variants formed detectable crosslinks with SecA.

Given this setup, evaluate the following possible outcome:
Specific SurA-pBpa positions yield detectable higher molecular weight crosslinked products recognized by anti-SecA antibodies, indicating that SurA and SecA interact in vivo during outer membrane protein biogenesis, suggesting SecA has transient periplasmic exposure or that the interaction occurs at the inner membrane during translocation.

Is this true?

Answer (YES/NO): NO